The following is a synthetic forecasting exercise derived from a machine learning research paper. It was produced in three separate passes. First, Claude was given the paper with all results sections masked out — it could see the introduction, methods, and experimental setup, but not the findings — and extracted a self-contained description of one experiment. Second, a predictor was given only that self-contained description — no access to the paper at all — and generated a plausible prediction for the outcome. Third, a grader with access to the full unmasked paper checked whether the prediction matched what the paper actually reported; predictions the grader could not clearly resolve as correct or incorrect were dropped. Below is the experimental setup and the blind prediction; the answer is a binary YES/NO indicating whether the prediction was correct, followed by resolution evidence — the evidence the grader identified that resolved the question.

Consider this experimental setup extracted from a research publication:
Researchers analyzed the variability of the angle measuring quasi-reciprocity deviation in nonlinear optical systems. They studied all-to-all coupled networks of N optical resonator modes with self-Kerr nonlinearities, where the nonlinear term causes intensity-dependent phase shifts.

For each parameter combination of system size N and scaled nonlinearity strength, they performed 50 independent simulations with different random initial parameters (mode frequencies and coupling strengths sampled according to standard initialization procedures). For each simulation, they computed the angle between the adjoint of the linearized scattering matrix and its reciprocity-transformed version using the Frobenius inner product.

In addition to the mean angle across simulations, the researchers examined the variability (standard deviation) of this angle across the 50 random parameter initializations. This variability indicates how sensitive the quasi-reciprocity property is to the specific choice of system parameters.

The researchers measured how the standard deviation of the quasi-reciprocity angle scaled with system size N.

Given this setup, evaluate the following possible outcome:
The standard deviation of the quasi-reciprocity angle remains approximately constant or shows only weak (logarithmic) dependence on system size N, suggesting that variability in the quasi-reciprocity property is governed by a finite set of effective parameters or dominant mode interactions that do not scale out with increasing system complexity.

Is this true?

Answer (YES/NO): NO